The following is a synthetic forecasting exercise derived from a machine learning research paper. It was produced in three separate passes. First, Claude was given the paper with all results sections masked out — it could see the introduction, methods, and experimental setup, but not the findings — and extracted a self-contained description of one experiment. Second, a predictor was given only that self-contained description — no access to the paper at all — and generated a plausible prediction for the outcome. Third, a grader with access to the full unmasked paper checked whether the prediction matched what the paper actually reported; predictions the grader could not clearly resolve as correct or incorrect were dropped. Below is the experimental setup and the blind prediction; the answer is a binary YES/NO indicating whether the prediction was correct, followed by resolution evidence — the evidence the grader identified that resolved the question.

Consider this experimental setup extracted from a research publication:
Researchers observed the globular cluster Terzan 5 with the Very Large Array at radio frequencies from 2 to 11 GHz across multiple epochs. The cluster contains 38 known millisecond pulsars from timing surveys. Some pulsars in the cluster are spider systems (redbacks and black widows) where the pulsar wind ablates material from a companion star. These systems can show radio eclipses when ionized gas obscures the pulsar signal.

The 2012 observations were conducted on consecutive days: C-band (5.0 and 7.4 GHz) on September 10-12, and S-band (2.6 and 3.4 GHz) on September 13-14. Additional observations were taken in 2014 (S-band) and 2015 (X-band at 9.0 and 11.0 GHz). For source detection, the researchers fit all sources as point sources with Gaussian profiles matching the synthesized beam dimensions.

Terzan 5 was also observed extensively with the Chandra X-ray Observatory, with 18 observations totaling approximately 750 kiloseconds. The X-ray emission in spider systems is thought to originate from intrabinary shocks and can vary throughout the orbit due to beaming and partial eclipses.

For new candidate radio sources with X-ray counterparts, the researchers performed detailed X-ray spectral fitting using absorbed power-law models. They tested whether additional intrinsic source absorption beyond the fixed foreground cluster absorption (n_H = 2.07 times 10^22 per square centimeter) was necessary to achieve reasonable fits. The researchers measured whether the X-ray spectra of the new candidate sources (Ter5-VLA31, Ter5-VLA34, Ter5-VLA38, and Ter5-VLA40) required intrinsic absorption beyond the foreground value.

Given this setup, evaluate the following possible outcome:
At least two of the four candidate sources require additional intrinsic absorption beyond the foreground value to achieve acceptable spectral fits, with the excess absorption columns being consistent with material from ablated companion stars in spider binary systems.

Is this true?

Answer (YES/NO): NO